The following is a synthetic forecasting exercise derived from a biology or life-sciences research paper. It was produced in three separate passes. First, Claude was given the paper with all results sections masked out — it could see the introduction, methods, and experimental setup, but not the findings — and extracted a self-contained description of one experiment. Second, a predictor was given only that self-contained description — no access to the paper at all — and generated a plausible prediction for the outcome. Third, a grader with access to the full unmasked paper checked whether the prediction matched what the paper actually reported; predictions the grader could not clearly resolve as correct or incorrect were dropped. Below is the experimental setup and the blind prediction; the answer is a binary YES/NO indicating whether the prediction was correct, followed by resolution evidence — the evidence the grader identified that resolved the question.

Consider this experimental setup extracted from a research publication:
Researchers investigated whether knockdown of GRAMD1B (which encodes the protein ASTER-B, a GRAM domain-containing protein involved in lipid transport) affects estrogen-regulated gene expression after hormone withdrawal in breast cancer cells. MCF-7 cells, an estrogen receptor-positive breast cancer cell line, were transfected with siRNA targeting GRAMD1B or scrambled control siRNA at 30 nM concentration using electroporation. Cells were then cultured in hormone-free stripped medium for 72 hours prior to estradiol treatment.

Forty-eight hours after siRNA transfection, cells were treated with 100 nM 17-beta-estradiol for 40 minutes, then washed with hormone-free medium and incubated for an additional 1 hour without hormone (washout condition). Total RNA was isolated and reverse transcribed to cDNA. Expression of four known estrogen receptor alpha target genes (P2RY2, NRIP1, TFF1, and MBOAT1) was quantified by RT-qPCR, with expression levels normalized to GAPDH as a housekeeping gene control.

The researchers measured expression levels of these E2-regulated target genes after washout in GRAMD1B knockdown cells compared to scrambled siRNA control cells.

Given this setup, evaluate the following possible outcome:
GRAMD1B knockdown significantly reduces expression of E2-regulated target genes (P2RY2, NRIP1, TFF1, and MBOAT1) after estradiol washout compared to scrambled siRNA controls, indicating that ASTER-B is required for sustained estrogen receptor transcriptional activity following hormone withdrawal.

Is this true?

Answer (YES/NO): YES